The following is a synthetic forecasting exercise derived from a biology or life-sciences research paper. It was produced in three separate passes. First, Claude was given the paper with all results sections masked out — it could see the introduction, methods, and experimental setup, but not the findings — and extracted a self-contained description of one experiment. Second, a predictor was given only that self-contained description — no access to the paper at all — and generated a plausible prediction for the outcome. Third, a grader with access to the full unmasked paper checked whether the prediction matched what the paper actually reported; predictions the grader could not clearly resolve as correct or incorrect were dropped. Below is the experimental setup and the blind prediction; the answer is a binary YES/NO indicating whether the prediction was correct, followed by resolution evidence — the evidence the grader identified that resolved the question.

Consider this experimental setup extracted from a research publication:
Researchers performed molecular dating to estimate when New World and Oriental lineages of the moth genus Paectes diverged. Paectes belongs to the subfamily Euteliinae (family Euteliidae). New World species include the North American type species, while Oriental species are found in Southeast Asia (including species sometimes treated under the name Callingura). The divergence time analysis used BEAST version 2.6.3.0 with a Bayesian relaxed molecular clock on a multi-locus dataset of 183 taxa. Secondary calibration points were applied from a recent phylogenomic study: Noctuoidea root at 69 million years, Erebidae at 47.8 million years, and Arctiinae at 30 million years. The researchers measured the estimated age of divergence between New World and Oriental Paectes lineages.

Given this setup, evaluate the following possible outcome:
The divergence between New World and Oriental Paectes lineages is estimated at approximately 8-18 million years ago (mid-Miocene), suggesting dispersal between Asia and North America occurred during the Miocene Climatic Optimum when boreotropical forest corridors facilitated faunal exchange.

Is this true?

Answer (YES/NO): NO